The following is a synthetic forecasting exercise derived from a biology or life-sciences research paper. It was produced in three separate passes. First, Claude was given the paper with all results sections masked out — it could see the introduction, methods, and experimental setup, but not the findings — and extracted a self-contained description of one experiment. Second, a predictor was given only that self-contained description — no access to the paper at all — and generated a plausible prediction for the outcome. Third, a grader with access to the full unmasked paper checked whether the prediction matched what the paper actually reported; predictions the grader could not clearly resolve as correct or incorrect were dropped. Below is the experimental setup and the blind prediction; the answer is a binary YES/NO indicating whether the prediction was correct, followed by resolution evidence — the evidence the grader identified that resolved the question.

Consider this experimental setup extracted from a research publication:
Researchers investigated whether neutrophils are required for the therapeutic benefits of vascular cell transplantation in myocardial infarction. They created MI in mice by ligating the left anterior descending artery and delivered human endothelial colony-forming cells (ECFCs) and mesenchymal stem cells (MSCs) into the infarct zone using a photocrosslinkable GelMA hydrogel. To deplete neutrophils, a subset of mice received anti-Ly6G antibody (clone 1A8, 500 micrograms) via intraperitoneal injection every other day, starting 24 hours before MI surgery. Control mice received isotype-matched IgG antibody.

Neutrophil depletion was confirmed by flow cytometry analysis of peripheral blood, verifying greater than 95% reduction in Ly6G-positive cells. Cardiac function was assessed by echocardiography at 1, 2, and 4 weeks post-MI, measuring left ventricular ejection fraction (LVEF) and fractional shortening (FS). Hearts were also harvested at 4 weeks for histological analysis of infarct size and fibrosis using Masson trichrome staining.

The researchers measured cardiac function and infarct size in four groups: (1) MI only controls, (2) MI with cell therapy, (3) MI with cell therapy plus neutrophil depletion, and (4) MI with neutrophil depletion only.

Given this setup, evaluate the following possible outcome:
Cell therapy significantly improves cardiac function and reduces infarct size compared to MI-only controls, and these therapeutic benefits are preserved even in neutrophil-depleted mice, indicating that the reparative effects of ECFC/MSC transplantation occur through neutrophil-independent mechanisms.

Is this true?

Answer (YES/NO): NO